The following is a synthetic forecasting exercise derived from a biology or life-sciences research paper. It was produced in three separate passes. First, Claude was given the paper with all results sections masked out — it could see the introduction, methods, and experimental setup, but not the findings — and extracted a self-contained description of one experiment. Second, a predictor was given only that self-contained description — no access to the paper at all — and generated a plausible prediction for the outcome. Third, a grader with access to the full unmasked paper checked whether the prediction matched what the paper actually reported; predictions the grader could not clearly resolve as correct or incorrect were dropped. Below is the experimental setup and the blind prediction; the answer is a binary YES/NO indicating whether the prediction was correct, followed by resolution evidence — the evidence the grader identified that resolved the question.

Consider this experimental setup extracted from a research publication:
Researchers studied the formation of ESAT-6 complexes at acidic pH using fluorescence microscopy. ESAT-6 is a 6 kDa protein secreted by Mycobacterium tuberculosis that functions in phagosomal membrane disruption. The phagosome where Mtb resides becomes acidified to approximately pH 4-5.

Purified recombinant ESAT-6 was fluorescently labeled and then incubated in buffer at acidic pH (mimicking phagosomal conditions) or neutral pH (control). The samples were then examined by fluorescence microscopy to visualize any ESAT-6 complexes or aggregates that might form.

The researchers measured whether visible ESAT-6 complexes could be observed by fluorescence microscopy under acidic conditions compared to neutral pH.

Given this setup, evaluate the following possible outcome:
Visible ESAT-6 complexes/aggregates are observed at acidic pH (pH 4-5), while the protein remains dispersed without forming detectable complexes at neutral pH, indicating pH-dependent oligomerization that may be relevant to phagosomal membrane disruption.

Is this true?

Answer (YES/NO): YES